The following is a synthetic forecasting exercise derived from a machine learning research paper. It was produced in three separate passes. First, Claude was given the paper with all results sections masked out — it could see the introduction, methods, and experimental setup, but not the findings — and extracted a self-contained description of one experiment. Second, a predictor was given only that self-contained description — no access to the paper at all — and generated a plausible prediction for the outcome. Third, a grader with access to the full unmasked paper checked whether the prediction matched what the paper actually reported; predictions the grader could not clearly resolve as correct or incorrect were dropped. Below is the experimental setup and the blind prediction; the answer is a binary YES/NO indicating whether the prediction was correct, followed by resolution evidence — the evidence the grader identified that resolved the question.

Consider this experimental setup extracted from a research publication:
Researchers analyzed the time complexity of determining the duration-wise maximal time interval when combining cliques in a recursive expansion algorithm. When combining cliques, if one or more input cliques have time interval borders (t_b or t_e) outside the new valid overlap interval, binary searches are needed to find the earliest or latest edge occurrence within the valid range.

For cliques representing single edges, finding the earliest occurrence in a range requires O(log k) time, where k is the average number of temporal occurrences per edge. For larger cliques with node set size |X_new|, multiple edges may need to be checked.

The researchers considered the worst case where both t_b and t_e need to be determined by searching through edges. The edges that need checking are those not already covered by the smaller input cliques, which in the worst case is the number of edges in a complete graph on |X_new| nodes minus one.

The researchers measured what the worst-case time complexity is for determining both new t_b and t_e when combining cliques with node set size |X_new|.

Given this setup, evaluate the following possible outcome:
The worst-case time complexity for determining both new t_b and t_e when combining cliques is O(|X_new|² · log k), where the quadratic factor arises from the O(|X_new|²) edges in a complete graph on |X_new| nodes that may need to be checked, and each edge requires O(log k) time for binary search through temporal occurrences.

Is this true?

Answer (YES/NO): YES